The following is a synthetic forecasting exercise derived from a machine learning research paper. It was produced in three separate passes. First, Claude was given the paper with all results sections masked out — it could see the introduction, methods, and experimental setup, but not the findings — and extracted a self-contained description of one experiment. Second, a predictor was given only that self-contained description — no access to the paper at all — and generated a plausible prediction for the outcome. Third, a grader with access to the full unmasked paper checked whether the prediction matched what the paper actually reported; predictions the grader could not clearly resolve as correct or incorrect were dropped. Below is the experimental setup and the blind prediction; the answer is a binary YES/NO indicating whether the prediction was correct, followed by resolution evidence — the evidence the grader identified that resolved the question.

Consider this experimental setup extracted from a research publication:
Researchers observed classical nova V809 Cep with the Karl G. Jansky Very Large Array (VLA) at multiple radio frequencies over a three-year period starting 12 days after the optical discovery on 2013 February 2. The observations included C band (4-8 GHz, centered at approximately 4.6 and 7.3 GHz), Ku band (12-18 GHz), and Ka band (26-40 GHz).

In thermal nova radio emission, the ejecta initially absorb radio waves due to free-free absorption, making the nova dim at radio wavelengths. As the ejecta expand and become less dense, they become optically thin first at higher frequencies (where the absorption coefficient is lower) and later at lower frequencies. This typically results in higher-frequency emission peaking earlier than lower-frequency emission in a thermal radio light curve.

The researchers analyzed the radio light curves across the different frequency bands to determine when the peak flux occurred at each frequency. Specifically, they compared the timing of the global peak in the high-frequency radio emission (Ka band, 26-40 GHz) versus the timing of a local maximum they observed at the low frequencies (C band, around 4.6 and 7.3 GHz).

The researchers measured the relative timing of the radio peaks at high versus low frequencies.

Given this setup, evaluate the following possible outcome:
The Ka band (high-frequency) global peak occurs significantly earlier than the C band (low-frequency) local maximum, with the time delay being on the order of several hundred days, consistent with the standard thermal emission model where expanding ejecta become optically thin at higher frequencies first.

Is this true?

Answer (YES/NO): NO